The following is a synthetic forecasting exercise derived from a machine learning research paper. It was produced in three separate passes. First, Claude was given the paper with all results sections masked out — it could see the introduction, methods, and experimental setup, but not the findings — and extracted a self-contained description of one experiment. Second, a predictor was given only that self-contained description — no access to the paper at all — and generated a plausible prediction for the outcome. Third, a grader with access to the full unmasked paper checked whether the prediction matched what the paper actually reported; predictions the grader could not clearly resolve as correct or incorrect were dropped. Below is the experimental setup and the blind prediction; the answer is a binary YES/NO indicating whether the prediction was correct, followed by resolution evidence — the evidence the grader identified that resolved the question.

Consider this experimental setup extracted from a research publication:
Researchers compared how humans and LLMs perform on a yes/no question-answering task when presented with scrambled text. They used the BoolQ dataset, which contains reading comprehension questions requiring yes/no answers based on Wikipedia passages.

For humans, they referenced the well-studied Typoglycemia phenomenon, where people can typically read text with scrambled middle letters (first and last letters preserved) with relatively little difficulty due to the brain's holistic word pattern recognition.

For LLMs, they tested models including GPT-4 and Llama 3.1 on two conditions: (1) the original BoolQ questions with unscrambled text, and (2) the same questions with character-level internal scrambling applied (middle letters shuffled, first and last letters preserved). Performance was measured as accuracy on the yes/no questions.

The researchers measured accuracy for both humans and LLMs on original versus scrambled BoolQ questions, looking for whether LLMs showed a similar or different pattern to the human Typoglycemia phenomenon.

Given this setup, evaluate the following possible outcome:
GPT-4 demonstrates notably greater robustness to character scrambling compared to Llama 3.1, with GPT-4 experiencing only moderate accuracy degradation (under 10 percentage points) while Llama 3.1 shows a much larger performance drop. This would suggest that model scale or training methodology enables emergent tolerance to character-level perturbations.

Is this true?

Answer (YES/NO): NO